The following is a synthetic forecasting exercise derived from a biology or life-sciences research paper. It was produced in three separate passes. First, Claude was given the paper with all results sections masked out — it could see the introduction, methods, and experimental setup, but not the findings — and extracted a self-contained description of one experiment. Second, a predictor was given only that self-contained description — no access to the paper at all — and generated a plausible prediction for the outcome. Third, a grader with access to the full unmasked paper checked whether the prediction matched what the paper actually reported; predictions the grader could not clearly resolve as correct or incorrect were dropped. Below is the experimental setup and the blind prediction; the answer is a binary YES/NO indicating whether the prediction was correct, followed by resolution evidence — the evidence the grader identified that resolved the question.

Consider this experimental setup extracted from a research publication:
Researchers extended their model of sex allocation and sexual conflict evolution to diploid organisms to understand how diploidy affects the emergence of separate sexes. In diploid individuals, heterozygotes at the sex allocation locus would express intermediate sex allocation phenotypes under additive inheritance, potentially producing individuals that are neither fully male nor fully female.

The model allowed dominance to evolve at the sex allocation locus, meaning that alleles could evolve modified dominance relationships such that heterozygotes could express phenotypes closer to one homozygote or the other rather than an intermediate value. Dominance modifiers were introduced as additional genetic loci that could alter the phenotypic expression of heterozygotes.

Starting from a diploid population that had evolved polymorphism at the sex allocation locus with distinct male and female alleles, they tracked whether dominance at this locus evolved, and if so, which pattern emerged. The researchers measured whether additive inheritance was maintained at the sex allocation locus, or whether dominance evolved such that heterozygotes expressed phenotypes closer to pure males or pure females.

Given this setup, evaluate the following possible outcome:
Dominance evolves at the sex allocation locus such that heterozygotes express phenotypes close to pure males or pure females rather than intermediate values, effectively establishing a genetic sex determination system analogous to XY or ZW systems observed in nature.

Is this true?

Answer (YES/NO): YES